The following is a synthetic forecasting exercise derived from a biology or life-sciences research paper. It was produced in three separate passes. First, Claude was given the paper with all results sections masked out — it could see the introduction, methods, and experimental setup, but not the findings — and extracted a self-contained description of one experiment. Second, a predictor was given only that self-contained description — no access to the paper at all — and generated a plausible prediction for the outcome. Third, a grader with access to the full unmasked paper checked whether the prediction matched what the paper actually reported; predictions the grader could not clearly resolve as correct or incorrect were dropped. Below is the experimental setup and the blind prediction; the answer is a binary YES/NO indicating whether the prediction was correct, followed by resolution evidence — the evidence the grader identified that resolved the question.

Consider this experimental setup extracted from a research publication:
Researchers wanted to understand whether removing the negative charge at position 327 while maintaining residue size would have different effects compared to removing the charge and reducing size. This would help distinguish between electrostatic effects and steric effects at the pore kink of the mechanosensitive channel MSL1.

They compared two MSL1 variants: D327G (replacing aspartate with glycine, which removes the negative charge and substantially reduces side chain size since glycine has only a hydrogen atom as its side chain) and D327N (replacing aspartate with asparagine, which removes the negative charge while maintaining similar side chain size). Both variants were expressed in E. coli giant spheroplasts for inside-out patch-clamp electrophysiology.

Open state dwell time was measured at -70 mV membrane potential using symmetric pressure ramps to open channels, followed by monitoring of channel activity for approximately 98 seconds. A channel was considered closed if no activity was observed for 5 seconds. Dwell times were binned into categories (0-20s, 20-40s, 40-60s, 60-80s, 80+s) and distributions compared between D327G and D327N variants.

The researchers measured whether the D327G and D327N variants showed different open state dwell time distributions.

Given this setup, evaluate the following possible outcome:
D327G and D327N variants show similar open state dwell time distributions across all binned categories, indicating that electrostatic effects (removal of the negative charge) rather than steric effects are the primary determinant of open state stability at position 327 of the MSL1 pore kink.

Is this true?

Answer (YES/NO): NO